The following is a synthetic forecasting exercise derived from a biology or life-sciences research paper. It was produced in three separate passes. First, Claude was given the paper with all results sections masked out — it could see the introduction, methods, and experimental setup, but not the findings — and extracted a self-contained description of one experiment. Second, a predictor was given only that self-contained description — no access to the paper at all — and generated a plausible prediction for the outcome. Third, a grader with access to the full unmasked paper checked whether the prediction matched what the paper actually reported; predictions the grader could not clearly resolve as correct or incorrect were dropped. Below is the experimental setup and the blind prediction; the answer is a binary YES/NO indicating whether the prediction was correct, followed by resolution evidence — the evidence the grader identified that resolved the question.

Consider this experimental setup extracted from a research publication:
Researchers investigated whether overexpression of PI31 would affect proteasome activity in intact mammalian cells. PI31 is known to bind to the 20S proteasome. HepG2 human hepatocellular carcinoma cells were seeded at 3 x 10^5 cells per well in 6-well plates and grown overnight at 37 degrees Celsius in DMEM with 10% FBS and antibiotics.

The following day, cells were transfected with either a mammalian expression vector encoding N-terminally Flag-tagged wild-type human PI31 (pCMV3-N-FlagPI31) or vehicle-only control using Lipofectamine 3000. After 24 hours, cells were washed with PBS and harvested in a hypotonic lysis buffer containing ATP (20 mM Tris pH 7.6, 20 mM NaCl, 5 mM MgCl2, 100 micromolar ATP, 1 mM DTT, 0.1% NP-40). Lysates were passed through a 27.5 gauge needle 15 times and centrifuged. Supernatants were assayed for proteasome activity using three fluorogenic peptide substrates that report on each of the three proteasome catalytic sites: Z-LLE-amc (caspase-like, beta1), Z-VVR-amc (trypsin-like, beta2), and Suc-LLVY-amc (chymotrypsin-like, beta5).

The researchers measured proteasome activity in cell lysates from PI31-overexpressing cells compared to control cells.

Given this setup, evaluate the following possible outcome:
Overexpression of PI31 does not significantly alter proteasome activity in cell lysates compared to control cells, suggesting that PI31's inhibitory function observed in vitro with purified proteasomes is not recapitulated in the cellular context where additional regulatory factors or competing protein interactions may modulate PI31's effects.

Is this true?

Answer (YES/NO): NO